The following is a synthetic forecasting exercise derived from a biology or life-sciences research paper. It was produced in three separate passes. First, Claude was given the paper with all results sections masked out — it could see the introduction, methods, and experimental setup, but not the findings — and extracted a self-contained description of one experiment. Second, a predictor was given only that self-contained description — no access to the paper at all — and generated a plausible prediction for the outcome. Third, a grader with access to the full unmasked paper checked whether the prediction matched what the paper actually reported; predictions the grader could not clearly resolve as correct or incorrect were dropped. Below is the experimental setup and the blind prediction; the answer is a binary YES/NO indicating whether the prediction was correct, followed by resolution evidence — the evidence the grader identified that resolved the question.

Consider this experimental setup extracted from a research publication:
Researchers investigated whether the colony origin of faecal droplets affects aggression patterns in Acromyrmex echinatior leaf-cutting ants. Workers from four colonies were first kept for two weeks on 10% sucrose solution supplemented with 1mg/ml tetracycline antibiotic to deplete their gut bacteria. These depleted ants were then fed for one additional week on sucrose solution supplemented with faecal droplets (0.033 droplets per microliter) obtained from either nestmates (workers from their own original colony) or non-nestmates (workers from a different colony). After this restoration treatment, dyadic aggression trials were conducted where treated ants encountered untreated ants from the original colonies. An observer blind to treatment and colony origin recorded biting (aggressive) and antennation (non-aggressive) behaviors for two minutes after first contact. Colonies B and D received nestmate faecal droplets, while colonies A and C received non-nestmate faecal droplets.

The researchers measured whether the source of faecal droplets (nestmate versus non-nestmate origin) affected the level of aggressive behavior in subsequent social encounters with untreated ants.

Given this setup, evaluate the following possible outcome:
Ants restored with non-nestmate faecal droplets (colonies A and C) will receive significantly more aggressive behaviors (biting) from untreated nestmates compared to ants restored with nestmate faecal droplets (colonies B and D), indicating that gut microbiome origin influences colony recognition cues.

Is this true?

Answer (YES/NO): NO